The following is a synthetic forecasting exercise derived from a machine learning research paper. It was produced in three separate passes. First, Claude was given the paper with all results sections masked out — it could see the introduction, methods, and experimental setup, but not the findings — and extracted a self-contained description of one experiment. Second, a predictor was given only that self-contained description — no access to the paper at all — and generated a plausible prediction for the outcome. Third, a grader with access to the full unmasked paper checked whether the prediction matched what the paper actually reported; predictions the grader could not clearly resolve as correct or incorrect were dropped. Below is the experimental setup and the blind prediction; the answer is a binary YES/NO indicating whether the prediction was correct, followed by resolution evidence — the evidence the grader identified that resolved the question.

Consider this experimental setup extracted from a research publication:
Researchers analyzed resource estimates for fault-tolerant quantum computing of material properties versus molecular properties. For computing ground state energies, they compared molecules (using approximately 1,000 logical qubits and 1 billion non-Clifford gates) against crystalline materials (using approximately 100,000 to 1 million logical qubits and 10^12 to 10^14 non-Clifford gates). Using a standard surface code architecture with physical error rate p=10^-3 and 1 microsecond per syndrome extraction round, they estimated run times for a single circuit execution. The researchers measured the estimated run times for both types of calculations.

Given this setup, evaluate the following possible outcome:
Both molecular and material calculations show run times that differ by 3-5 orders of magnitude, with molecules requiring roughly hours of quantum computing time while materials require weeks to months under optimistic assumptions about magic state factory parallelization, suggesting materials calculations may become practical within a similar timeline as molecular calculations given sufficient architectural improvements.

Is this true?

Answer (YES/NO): NO